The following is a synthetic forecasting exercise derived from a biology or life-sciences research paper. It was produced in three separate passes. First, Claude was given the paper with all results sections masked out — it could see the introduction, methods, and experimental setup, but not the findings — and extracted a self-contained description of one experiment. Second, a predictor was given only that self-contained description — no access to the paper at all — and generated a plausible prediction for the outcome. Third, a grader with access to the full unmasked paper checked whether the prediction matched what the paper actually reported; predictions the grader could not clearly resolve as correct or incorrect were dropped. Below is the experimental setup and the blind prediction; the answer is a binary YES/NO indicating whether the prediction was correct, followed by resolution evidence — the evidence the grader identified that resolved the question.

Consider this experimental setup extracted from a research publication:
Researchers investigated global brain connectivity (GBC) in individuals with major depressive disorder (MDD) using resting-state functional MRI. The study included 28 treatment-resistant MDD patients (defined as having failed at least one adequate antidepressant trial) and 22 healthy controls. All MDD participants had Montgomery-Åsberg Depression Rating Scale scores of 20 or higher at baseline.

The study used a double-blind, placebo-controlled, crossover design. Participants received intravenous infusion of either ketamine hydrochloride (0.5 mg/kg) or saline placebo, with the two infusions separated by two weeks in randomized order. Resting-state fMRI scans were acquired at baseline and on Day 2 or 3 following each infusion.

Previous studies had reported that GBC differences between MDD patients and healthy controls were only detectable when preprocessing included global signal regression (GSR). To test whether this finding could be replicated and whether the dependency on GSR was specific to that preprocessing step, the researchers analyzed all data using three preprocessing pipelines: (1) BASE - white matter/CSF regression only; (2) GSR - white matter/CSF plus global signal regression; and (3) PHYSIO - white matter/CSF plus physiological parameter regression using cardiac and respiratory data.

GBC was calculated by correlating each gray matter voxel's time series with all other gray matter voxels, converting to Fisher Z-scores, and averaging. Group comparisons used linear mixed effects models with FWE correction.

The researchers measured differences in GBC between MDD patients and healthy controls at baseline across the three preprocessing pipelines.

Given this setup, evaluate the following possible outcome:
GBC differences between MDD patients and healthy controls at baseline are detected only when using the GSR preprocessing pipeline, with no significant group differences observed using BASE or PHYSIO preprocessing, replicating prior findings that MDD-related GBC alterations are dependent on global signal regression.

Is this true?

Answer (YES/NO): YES